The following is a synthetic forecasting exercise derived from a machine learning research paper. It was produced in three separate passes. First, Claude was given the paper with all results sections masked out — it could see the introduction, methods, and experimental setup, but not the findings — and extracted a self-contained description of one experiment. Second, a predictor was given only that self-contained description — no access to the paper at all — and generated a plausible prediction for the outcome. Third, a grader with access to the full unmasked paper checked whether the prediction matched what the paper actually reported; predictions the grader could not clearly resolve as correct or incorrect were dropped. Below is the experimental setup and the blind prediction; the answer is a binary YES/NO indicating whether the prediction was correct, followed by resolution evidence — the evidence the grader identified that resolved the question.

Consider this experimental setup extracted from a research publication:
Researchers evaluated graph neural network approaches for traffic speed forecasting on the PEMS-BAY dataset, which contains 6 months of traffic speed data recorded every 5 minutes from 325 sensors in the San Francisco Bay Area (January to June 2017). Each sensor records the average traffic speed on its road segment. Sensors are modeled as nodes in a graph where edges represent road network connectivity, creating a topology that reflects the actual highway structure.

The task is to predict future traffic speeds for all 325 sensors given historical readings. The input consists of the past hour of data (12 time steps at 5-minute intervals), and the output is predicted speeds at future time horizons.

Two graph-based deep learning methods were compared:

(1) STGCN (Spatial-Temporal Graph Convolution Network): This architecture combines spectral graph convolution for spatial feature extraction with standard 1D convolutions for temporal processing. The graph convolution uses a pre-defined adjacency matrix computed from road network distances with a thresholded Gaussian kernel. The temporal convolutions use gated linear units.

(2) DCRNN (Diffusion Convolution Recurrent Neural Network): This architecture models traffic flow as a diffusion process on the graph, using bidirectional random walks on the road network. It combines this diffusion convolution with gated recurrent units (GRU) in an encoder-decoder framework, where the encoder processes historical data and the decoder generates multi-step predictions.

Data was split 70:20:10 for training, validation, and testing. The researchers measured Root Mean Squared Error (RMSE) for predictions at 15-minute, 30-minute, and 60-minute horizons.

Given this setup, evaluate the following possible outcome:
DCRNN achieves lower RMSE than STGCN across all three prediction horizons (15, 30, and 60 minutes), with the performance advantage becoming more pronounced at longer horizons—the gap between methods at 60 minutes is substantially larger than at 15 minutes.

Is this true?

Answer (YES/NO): NO